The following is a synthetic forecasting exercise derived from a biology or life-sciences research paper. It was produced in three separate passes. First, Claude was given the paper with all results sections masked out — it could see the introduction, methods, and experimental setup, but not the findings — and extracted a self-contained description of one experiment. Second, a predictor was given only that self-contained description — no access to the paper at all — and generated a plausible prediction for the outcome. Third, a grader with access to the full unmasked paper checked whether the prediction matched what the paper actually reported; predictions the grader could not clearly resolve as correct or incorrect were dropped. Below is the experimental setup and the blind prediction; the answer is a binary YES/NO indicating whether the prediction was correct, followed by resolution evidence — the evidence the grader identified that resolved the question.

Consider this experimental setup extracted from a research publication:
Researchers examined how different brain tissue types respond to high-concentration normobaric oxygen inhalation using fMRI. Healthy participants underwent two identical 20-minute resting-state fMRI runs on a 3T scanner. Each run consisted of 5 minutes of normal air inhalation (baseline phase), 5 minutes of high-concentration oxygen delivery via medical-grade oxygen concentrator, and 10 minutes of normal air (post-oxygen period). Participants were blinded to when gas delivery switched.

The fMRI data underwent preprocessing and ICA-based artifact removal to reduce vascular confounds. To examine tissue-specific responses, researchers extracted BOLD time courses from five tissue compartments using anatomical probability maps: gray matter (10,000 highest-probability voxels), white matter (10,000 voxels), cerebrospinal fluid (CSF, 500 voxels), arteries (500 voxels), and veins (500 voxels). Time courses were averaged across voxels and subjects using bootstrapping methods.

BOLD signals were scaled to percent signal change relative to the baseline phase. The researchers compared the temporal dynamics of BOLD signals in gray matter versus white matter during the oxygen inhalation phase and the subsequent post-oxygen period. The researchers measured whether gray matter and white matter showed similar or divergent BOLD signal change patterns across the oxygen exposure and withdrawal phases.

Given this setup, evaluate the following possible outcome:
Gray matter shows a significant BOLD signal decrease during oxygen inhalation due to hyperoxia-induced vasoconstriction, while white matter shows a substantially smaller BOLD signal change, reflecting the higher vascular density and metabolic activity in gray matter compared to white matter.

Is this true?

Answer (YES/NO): NO